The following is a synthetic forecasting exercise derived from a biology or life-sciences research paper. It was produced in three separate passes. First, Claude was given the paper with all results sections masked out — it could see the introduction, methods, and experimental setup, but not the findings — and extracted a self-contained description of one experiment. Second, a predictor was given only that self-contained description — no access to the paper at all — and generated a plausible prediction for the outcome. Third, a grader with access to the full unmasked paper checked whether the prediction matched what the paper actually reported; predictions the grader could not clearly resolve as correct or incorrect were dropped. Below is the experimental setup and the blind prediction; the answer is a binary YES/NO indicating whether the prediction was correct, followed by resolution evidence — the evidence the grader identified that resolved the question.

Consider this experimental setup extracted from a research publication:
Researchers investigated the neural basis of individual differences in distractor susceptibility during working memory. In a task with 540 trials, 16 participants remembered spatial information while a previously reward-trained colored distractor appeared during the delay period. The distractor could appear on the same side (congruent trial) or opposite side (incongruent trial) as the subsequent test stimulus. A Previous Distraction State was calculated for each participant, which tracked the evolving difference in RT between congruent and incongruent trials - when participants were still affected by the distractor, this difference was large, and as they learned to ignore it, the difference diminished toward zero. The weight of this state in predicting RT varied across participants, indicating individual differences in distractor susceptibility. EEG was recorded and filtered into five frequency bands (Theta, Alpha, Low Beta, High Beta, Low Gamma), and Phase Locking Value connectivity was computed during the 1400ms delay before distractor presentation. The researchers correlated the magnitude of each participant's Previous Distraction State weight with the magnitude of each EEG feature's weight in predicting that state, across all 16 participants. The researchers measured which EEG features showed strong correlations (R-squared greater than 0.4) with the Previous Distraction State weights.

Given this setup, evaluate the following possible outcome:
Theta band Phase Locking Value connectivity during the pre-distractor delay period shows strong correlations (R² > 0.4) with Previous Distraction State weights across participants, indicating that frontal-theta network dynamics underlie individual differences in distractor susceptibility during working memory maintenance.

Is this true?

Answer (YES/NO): NO